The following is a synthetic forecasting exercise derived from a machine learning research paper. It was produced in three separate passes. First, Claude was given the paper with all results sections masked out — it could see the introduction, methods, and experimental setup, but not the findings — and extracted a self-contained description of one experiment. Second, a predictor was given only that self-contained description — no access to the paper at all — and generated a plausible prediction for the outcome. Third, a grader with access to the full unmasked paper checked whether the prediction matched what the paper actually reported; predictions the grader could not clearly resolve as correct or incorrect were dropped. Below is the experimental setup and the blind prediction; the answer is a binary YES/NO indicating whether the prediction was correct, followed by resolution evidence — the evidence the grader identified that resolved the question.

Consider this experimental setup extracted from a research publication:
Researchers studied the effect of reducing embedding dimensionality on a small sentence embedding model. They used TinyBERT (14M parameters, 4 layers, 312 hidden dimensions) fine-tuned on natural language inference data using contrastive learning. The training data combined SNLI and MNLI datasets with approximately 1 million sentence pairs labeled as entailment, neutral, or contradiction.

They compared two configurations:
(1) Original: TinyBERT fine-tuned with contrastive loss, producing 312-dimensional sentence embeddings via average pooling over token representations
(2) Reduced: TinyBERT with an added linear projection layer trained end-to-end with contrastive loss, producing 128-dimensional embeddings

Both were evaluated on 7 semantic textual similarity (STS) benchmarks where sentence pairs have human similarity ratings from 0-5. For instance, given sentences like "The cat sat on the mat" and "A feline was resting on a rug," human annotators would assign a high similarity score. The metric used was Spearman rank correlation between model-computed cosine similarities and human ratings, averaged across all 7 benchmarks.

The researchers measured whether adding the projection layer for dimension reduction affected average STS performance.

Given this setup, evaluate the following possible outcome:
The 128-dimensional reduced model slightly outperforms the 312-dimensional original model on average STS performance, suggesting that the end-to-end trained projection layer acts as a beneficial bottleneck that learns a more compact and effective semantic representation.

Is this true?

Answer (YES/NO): NO